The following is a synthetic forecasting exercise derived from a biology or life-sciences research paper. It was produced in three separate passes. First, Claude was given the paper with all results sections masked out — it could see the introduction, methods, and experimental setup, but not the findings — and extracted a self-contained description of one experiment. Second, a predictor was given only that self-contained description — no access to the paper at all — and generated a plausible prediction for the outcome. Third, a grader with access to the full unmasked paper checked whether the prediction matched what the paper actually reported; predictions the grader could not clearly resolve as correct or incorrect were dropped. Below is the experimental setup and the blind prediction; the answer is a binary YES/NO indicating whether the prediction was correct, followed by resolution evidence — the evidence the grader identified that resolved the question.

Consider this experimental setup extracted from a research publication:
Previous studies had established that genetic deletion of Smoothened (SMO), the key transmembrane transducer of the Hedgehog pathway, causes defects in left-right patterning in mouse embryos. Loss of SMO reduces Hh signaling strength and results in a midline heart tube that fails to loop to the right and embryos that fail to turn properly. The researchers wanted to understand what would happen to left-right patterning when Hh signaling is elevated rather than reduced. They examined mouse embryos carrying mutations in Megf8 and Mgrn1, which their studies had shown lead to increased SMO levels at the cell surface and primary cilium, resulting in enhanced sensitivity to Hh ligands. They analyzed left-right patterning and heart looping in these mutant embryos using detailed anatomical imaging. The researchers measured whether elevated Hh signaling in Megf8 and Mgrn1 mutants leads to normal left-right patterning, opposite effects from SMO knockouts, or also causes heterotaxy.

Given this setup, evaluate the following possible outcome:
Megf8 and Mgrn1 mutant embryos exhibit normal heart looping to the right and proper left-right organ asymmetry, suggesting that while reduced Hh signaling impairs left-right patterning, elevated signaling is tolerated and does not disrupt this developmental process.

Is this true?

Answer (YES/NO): NO